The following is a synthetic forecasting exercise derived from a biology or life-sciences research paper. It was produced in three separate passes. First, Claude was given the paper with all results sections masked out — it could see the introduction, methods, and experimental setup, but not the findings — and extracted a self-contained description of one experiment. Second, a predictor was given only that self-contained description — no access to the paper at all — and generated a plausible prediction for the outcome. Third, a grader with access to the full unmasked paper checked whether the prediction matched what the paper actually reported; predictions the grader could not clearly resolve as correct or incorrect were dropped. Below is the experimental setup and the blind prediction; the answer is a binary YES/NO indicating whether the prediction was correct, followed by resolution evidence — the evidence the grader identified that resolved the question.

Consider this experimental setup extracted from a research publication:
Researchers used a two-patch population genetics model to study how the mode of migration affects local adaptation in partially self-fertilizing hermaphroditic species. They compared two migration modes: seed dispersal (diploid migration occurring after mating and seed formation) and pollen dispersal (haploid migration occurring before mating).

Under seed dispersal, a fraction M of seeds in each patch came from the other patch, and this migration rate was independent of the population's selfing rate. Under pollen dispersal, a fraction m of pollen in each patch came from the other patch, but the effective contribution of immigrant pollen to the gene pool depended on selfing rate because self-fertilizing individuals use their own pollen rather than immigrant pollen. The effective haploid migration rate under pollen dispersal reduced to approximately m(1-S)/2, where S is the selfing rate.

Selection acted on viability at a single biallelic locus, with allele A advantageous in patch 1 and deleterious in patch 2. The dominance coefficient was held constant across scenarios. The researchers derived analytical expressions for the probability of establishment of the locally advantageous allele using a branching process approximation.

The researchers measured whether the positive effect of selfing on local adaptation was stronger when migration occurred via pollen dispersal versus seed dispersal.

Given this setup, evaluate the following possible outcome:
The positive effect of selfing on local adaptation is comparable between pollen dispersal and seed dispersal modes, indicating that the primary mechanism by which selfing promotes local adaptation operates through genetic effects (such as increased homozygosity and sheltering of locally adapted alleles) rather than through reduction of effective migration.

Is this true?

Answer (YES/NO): NO